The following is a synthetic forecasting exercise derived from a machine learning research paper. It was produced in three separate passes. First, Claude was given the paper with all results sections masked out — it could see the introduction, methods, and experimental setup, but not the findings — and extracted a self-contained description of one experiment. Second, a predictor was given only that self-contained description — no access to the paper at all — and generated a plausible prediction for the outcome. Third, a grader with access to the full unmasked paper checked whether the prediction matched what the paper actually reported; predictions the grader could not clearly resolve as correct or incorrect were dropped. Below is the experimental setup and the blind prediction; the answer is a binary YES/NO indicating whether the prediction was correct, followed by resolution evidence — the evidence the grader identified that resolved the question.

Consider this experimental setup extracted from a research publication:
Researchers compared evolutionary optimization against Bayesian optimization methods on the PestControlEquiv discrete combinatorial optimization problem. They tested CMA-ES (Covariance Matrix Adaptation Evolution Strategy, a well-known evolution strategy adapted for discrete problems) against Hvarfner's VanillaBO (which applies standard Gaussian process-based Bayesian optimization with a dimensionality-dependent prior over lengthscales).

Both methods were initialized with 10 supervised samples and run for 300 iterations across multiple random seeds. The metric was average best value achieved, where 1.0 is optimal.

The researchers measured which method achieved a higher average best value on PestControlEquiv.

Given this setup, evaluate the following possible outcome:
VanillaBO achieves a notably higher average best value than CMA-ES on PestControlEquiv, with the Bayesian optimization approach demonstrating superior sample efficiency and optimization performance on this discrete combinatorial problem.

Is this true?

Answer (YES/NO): YES